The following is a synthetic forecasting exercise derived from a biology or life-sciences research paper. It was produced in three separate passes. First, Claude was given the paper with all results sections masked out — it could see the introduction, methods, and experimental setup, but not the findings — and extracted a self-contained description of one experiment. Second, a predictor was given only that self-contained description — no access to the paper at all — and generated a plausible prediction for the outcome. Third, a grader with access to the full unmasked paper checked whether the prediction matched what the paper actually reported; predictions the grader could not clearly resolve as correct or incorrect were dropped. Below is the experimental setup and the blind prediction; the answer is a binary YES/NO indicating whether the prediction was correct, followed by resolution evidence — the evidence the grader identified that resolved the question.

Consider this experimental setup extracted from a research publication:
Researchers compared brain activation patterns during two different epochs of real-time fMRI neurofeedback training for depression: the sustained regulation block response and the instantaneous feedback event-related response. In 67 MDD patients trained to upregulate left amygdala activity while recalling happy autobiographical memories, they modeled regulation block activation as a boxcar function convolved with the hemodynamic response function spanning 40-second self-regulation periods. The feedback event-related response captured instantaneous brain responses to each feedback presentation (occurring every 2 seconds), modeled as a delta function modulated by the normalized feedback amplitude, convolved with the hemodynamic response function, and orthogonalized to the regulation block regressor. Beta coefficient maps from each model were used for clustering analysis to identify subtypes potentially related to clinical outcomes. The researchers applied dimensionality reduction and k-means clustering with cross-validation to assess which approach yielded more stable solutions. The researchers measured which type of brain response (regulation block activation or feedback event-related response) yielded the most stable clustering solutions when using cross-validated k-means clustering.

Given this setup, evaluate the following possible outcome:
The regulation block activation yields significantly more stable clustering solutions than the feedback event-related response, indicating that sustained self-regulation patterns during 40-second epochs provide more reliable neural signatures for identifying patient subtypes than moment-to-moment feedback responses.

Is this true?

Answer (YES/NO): NO